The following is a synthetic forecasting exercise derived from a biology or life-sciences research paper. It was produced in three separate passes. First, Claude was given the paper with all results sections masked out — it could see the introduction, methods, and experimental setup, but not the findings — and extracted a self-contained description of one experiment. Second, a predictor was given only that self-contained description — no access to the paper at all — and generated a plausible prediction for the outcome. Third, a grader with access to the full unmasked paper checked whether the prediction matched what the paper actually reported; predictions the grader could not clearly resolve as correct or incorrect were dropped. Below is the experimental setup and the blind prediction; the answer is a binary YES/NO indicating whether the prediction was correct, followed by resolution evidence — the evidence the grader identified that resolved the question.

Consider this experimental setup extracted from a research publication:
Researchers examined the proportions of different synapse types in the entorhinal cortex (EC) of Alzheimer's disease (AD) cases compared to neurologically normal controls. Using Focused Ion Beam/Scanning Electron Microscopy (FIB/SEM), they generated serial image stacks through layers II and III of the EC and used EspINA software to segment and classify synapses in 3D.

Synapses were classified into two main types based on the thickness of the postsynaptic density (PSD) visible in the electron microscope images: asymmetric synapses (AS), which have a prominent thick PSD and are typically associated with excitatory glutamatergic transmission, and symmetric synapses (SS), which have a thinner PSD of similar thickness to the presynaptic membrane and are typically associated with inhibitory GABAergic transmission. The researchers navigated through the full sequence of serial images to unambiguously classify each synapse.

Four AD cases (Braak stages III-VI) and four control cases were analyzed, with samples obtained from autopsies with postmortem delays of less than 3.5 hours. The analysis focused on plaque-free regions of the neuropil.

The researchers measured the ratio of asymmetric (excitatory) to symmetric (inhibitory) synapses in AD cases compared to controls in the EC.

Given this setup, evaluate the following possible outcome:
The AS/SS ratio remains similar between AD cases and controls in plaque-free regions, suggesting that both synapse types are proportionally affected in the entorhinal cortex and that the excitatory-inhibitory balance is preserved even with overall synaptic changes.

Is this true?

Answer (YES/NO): YES